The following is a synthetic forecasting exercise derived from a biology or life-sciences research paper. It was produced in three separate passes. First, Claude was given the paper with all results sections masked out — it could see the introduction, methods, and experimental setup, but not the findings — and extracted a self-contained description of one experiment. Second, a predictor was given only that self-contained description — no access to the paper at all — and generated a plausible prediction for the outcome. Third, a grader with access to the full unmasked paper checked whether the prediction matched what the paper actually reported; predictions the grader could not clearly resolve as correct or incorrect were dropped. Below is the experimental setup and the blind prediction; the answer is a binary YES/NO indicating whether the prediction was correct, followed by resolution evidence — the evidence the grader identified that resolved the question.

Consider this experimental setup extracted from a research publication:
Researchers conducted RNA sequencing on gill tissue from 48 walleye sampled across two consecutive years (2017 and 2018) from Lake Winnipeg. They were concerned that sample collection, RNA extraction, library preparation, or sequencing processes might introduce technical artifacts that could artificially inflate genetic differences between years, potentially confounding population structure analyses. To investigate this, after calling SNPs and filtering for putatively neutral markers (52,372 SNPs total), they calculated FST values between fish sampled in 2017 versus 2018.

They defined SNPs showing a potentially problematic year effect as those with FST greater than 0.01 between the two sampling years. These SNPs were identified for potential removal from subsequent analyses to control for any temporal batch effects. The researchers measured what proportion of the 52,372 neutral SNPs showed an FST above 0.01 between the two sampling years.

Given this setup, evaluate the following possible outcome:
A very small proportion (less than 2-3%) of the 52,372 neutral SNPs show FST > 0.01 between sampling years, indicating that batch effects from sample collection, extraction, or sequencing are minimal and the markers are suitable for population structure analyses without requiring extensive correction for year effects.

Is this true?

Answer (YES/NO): NO